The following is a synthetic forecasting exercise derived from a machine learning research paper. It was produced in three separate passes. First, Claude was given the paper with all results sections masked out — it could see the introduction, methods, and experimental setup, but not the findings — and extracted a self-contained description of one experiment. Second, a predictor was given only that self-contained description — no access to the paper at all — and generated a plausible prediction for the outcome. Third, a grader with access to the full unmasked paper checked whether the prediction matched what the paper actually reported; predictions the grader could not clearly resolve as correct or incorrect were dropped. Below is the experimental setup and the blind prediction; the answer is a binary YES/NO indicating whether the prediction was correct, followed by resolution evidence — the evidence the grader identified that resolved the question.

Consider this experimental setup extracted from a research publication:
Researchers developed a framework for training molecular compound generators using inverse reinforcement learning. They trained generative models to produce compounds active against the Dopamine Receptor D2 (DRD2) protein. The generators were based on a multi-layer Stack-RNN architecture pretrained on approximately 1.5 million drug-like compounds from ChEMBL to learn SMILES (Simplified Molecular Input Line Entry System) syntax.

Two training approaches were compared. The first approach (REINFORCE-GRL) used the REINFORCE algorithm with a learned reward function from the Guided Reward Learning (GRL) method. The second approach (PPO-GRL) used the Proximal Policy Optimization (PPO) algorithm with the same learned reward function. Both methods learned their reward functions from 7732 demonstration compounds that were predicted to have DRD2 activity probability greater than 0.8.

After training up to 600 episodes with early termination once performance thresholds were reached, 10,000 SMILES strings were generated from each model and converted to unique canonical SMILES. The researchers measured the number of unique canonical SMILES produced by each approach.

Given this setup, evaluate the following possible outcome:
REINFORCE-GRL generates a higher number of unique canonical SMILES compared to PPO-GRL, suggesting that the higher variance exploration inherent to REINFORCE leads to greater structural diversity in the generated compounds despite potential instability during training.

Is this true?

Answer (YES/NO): NO